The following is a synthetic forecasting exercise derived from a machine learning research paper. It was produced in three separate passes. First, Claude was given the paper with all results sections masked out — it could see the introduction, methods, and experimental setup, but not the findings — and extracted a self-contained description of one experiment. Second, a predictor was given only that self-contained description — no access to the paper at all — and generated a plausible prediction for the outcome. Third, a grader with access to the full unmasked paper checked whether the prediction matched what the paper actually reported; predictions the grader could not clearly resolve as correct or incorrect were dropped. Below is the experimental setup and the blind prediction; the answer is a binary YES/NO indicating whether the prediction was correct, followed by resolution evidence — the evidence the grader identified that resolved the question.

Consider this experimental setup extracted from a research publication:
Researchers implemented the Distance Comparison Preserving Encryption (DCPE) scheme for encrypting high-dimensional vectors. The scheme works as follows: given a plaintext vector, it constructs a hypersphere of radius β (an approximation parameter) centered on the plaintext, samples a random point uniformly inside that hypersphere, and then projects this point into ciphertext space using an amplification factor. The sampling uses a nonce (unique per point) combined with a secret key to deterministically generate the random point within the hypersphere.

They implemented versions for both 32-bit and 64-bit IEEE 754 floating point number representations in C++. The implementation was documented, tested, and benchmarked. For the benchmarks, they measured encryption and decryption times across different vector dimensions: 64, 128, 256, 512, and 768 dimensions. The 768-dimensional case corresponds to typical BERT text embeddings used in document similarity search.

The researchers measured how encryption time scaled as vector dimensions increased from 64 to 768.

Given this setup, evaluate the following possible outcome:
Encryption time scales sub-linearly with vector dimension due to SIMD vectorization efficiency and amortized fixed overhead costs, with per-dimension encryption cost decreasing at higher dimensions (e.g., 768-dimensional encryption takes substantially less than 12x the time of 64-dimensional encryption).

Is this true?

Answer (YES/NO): YES